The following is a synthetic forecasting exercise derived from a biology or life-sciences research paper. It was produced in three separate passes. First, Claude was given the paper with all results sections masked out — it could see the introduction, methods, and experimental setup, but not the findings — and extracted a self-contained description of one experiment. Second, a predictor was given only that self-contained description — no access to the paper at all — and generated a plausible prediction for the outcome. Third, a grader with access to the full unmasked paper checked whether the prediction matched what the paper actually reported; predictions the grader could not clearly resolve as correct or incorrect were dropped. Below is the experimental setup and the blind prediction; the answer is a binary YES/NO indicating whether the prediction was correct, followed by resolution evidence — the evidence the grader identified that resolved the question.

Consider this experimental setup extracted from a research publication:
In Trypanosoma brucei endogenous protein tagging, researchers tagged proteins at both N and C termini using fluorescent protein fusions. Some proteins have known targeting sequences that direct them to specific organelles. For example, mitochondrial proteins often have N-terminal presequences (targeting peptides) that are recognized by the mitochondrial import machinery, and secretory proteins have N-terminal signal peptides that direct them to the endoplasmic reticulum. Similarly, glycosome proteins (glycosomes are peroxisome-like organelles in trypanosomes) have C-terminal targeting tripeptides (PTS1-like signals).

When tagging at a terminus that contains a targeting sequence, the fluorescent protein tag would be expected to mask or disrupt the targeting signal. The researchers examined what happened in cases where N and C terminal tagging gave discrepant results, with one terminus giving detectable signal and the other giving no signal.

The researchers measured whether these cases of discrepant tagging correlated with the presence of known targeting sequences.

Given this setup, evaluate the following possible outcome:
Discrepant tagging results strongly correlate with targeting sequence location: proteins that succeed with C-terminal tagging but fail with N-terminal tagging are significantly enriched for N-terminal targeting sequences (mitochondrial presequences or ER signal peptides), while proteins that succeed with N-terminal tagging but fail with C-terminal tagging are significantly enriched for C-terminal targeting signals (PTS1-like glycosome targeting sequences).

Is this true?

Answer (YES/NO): YES